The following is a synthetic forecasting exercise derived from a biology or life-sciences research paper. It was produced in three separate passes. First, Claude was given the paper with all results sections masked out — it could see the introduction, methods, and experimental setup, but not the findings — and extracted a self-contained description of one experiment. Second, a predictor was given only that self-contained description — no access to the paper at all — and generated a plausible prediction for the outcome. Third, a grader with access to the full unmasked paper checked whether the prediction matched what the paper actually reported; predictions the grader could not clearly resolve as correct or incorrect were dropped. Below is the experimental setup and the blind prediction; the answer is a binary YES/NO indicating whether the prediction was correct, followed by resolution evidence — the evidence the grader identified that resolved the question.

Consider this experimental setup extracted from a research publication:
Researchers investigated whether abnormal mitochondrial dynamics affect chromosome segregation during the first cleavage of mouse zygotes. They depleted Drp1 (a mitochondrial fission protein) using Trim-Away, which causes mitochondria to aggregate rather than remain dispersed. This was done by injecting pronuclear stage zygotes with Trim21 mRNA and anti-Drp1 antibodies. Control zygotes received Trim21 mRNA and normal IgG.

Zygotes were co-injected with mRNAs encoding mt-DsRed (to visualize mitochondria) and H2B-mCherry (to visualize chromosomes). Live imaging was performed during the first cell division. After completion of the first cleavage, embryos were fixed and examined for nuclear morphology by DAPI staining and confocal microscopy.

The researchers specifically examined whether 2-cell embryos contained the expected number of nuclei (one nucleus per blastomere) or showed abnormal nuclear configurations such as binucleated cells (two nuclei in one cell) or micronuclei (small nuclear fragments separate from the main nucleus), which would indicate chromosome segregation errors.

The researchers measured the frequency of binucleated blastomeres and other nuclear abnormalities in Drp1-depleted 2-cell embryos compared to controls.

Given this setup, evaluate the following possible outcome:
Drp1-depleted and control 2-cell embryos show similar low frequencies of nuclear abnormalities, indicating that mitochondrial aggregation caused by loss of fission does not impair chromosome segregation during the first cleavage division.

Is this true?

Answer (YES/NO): NO